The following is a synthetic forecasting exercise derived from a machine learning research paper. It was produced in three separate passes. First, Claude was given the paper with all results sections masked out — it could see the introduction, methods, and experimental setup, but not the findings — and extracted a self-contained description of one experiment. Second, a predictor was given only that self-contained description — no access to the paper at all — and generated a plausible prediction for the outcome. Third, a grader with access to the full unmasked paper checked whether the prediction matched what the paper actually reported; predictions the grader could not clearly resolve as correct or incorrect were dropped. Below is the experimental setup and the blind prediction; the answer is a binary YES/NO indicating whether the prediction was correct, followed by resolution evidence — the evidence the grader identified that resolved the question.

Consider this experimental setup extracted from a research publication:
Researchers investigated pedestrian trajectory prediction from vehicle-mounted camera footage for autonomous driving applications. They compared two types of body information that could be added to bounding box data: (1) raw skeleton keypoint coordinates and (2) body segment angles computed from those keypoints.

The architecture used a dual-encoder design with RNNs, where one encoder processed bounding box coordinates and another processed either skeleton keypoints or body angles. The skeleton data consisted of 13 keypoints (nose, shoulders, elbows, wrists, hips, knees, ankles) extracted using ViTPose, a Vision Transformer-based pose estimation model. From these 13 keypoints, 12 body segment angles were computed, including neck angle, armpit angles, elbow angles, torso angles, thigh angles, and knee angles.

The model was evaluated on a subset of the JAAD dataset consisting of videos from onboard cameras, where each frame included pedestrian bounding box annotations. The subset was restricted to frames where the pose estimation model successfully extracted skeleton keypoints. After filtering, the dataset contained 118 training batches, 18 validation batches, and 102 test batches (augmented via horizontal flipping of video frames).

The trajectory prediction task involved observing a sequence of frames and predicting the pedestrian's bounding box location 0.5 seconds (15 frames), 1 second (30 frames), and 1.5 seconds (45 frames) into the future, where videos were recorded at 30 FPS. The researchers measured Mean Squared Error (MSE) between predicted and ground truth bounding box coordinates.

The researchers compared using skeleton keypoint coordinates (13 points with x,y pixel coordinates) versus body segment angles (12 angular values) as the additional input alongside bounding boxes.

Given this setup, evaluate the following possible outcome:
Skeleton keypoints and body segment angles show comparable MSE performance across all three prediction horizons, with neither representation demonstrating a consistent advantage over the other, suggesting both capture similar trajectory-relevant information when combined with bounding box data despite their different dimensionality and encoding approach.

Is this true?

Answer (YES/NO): NO